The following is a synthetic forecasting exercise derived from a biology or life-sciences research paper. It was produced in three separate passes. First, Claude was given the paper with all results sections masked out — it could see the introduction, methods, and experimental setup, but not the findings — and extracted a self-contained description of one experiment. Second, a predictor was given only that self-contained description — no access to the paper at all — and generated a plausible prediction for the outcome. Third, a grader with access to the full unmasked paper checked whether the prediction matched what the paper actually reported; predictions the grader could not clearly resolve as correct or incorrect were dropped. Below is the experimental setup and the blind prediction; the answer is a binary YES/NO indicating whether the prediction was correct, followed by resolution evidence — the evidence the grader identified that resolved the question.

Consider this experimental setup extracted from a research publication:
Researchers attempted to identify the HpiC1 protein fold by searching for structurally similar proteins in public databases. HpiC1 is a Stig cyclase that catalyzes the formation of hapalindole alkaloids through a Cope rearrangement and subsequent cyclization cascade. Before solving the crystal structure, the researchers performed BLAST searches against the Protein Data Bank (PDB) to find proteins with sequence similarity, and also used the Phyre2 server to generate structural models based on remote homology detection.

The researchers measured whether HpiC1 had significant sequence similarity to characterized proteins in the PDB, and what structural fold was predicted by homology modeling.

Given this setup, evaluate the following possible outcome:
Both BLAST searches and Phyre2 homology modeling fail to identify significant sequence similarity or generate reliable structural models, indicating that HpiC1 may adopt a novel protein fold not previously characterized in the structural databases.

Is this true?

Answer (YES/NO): NO